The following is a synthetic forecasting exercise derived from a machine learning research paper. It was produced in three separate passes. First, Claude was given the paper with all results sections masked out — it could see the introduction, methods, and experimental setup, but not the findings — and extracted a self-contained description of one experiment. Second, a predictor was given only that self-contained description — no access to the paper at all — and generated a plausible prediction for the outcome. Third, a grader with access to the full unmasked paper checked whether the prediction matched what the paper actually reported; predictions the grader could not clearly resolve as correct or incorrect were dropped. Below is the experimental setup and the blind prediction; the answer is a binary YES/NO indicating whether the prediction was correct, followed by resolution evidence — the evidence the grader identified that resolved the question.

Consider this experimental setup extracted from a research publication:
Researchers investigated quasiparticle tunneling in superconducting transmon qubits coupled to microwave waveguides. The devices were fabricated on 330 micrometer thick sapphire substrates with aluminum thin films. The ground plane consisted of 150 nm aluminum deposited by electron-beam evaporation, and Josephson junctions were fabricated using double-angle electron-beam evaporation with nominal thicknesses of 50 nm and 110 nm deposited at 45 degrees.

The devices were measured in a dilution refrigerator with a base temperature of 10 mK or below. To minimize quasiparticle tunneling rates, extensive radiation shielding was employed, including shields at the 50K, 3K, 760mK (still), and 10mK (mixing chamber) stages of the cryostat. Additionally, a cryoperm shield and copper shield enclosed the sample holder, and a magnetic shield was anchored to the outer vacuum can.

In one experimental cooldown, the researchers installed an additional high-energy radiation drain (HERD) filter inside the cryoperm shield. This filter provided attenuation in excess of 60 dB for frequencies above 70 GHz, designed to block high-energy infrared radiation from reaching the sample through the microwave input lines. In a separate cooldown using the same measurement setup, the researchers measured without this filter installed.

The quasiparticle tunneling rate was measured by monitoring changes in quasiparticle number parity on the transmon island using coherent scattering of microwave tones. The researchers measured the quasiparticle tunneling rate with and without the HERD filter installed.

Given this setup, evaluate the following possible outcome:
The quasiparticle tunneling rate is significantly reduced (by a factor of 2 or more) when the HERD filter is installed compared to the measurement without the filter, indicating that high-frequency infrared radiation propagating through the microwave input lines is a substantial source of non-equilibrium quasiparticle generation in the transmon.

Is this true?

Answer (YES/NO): NO